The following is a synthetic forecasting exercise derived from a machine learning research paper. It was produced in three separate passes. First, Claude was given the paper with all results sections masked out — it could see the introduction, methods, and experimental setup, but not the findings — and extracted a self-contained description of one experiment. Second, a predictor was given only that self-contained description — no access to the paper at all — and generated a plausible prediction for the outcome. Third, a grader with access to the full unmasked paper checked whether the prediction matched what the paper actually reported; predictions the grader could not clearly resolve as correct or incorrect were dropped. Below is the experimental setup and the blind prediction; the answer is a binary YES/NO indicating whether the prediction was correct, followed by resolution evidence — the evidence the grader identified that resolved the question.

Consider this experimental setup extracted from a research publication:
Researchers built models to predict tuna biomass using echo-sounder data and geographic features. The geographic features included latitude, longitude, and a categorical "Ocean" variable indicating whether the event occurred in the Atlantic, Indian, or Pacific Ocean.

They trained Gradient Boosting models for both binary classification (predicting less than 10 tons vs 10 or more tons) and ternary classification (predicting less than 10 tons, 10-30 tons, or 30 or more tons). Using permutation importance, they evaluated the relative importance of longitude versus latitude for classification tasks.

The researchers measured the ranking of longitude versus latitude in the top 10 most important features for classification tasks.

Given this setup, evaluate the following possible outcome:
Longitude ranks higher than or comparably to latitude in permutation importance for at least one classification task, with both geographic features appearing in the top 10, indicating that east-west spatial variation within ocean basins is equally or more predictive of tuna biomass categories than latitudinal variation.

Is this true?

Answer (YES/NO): YES